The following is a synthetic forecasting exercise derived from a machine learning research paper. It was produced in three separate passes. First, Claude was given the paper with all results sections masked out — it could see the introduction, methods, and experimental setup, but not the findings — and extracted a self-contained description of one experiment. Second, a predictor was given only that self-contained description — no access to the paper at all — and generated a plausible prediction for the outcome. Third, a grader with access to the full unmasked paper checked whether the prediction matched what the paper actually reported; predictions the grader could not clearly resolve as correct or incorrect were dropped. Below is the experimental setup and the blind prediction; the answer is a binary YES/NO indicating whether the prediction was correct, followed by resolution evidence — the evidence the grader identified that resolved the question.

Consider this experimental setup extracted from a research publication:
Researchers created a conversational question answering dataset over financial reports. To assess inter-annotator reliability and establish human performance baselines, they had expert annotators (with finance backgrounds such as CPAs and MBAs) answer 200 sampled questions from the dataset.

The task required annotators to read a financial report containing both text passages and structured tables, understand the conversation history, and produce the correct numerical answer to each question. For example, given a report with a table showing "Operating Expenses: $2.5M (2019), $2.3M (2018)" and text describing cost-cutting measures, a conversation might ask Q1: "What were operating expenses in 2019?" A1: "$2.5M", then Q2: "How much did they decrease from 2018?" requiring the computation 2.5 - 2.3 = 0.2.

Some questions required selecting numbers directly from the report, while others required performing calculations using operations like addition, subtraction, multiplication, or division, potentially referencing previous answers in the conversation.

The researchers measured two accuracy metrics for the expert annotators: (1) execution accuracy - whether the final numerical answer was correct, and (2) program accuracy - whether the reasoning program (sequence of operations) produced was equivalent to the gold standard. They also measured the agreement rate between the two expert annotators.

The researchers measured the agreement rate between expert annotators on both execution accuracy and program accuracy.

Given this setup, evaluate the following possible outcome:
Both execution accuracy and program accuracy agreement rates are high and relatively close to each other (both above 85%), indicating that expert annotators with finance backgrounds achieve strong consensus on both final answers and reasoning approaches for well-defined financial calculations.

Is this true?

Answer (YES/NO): YES